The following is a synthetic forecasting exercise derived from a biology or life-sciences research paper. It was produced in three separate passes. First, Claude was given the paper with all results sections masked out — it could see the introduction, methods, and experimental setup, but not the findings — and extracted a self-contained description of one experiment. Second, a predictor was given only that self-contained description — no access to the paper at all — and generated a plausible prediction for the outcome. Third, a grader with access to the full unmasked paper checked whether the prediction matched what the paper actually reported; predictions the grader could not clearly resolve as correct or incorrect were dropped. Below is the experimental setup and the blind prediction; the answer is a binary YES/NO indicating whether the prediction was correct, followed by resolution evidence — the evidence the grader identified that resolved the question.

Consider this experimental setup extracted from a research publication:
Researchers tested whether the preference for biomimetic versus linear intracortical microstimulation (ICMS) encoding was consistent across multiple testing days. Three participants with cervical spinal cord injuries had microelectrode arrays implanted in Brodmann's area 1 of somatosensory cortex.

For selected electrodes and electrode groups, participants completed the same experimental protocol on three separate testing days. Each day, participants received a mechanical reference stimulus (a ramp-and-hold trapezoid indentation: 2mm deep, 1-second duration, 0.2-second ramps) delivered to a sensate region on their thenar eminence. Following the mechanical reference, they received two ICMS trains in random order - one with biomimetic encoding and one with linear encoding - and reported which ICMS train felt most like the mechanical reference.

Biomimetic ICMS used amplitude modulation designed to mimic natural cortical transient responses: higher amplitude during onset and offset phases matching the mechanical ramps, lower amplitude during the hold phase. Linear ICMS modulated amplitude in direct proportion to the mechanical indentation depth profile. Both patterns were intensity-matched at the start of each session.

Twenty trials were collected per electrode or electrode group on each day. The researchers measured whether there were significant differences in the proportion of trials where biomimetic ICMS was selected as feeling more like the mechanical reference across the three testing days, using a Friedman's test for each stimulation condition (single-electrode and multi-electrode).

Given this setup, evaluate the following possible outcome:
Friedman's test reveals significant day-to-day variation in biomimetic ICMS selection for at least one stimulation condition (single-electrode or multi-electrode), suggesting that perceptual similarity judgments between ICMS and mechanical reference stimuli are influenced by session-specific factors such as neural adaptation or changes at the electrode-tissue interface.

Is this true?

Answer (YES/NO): NO